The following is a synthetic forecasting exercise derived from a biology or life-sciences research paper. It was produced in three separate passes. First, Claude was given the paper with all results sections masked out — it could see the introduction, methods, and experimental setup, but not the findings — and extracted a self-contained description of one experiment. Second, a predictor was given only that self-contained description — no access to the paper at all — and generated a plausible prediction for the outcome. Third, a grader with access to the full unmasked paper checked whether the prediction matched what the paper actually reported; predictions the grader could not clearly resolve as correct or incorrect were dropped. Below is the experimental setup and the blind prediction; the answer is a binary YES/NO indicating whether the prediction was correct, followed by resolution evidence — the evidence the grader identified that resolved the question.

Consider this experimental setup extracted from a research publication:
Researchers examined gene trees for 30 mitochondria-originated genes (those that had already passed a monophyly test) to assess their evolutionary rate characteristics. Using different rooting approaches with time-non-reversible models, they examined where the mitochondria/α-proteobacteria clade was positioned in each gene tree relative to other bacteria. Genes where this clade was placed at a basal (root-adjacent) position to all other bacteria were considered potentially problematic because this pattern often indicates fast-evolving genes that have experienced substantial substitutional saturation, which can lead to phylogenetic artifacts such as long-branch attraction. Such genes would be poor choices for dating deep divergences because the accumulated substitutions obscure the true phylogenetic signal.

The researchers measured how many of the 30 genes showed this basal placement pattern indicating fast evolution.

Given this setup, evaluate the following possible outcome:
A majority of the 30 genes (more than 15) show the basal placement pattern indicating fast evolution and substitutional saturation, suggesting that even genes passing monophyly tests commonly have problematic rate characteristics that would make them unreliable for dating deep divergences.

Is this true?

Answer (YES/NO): NO